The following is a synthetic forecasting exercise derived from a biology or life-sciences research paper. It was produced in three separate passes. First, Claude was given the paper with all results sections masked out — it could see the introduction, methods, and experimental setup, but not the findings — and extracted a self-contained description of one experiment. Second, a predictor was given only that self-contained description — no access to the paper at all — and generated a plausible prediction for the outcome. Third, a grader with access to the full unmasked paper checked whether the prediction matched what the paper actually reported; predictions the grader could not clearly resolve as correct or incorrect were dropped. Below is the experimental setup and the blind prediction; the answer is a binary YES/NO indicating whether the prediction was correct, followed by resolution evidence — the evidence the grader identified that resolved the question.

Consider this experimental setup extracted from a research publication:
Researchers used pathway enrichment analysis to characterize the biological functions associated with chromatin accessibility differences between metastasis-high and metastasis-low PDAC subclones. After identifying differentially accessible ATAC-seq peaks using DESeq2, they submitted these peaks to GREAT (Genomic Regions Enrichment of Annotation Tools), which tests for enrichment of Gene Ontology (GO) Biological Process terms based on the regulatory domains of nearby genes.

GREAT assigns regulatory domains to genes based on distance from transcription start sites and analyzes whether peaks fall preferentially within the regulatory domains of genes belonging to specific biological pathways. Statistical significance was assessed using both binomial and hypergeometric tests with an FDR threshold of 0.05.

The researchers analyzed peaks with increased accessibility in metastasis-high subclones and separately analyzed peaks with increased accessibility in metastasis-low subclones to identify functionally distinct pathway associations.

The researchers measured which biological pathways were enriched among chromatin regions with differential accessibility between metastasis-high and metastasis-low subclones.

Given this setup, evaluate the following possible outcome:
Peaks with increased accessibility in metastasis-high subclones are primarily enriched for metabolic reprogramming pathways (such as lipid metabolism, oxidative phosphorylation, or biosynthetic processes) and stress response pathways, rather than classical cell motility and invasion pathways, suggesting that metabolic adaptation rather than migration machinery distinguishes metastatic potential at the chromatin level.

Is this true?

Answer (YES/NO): NO